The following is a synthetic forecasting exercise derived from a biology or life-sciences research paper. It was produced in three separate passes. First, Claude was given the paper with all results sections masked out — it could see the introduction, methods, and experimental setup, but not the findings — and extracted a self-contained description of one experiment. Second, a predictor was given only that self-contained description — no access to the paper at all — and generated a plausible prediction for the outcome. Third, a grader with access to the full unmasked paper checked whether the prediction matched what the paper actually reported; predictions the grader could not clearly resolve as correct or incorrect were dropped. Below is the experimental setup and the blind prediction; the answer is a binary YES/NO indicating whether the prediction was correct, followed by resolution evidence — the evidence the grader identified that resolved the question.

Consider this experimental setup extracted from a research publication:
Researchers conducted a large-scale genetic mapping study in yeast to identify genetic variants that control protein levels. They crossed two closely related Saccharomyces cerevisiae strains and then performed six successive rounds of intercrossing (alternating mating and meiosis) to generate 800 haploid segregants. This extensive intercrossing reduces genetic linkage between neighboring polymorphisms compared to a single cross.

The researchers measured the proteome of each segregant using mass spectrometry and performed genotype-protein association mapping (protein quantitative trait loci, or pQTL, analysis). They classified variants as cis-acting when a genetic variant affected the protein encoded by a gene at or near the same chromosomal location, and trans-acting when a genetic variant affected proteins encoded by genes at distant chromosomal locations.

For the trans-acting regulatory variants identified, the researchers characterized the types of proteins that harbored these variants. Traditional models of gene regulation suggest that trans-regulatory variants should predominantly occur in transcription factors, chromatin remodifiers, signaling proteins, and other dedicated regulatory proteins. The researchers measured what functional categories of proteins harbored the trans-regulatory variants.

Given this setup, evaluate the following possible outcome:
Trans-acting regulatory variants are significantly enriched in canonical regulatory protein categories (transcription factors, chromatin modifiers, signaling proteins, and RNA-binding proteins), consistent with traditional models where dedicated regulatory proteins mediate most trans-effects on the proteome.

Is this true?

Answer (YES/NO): NO